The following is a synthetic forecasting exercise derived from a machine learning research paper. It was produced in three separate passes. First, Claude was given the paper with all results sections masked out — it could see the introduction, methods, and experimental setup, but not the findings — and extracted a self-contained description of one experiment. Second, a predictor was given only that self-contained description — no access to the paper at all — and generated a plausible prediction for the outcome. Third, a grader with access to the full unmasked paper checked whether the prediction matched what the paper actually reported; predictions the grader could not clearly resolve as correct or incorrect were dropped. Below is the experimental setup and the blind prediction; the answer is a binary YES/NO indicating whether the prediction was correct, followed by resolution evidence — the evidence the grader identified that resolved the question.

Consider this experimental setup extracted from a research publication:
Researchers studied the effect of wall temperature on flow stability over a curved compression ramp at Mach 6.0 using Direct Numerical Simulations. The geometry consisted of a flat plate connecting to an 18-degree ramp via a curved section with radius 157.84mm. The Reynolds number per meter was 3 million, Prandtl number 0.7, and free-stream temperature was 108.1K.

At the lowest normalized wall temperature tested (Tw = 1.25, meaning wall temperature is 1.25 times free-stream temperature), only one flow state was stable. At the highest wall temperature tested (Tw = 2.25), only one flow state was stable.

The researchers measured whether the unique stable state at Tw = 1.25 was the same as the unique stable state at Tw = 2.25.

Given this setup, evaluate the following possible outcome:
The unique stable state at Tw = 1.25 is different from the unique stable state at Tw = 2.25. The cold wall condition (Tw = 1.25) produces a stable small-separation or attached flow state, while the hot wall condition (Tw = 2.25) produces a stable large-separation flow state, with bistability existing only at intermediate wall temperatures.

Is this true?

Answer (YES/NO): YES